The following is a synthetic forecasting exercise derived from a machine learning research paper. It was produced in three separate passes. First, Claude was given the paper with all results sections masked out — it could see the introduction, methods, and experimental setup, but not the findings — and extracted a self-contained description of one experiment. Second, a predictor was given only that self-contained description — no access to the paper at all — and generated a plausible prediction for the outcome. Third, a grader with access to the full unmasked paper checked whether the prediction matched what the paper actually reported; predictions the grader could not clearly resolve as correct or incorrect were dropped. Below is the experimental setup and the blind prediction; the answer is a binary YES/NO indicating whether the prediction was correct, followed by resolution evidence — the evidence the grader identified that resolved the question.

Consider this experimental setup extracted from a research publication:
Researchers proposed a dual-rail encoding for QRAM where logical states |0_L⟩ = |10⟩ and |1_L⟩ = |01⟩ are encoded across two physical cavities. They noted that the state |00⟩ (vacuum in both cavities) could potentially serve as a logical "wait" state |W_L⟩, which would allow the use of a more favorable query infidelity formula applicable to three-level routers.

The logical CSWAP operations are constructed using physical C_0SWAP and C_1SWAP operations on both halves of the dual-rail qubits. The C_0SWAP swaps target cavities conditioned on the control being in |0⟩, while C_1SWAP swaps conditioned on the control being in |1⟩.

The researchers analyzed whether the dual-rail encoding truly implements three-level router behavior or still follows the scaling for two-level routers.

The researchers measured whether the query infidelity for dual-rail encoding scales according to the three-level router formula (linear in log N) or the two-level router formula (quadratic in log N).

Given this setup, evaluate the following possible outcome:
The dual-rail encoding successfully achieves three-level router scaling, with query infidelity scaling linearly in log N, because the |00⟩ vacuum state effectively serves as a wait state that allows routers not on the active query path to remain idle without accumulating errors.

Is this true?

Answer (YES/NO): NO